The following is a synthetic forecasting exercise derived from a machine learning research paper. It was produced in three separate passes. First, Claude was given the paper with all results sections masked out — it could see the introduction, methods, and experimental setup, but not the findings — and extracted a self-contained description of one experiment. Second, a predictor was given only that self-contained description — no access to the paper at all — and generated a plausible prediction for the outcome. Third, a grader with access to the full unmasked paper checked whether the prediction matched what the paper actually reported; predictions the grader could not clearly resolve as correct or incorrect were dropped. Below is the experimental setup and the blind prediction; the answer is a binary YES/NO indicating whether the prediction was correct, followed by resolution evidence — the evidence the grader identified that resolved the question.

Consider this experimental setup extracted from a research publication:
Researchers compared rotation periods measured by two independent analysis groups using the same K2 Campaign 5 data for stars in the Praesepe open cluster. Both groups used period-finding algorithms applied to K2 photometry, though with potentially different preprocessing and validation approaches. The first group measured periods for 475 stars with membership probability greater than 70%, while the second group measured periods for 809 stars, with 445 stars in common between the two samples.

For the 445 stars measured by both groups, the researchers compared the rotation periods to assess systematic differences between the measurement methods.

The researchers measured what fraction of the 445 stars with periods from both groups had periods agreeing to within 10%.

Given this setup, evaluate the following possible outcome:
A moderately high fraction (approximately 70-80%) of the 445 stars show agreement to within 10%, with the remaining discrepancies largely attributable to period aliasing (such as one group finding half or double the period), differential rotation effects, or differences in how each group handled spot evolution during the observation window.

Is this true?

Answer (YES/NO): NO